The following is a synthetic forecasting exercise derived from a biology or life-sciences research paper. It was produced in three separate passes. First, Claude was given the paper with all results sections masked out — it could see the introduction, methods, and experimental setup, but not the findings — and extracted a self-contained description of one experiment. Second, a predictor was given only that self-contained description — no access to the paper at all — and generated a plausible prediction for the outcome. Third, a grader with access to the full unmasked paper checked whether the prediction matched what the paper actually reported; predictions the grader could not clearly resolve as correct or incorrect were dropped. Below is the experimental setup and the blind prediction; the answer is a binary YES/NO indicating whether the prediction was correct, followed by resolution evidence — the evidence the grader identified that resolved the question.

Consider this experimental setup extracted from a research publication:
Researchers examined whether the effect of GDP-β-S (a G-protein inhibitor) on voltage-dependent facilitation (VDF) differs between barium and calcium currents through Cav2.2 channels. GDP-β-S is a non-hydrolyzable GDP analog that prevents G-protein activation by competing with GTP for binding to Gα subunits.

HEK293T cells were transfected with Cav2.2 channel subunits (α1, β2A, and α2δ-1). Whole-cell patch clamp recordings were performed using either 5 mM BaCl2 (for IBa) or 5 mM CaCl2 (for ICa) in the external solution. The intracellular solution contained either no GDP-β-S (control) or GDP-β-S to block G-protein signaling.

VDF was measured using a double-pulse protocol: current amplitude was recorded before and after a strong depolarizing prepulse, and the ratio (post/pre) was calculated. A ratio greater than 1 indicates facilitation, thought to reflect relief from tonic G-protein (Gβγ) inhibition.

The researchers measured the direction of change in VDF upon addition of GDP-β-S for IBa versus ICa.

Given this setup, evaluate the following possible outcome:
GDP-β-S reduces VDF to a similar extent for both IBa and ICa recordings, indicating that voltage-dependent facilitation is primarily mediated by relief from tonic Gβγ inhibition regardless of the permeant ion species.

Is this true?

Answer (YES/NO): NO